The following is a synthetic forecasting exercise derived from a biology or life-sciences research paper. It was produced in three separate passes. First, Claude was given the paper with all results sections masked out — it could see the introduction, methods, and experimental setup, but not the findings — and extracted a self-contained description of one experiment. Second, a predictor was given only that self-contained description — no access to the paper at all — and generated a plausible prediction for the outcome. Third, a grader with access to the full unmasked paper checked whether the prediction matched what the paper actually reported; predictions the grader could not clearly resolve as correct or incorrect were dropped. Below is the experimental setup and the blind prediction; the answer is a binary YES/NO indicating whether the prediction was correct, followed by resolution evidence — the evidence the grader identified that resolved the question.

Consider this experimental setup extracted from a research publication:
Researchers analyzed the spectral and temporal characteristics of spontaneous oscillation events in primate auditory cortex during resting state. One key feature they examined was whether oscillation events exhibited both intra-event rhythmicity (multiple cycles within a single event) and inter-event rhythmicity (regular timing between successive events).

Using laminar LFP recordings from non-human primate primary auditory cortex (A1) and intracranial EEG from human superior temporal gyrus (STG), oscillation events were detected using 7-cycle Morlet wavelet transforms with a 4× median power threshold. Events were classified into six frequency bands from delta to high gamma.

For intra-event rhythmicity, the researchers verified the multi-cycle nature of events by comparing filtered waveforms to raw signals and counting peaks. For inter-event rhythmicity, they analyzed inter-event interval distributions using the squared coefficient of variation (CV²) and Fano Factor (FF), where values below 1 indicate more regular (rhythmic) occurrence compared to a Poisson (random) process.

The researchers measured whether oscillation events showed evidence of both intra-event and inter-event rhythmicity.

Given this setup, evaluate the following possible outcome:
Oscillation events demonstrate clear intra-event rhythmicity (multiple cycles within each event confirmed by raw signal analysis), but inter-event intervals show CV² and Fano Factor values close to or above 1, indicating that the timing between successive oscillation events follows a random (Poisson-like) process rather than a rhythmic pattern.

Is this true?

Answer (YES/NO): NO